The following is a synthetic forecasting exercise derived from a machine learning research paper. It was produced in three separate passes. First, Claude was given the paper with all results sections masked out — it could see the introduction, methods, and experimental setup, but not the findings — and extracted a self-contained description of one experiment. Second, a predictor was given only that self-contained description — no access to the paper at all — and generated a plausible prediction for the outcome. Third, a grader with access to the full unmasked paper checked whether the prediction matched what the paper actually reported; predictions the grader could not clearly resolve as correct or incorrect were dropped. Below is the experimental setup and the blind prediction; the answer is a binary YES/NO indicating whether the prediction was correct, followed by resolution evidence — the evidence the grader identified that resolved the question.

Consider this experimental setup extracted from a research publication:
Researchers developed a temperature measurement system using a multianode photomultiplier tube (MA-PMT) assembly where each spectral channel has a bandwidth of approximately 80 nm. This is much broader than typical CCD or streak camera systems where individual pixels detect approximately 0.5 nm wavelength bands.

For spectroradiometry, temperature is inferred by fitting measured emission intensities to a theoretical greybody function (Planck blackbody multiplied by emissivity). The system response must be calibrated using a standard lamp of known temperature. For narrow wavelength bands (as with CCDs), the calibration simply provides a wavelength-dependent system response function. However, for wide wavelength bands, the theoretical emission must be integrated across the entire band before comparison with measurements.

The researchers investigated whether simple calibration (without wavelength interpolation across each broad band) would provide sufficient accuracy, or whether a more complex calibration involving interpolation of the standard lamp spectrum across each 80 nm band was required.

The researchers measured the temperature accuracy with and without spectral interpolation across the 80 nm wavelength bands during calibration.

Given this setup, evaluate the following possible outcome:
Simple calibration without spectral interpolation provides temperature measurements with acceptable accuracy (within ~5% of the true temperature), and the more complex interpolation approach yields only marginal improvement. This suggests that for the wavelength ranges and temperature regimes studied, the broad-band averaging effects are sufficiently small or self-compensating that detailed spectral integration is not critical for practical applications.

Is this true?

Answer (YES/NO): NO